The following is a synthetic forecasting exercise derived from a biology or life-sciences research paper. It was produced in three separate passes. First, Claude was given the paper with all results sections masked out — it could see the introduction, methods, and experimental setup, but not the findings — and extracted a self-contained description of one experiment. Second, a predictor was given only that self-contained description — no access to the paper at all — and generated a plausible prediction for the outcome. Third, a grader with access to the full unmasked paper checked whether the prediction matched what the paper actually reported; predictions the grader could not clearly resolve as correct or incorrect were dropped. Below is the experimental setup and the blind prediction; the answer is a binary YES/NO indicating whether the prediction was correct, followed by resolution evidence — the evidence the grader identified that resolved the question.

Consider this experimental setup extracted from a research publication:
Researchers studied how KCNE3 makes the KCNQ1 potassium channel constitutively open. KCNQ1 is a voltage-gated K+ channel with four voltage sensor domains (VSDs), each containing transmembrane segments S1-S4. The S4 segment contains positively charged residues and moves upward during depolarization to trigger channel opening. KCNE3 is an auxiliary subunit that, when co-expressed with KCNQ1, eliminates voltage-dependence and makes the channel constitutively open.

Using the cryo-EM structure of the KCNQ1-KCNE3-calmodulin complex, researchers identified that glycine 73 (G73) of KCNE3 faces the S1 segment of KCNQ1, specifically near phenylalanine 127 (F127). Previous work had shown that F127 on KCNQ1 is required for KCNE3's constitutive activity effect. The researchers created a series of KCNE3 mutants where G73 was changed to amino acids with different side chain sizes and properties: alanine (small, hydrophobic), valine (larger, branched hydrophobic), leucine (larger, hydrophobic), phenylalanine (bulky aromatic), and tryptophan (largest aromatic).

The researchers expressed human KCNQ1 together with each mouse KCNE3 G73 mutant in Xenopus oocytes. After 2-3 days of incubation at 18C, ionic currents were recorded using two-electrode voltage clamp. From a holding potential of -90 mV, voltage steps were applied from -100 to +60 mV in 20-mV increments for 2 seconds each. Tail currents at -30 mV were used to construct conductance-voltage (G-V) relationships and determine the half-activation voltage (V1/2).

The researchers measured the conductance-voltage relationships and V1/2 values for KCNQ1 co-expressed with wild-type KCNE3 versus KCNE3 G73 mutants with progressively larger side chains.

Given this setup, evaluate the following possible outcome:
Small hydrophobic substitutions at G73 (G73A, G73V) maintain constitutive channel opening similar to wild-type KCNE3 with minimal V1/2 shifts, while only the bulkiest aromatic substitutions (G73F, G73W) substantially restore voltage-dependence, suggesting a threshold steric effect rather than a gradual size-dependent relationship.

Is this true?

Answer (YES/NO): NO